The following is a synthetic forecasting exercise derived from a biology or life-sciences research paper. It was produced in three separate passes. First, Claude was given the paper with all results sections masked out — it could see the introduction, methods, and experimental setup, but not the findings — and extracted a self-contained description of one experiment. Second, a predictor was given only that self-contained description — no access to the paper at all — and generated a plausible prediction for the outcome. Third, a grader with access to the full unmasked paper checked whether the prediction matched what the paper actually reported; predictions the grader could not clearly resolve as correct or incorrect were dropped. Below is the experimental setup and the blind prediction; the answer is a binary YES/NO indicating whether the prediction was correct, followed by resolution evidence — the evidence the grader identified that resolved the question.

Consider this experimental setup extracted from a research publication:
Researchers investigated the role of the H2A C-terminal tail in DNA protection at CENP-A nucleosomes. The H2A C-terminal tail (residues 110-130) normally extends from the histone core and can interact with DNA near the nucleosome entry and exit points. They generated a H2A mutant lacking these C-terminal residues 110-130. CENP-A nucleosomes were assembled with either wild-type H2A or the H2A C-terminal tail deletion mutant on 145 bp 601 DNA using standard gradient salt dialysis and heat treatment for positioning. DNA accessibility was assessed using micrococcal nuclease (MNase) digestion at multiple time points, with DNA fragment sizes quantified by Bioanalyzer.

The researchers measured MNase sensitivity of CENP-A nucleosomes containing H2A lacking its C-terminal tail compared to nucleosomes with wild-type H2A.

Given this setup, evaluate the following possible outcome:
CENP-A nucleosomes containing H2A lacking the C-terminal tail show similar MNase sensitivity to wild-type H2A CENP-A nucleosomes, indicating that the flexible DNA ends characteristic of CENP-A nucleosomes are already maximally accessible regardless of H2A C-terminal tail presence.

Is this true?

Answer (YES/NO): NO